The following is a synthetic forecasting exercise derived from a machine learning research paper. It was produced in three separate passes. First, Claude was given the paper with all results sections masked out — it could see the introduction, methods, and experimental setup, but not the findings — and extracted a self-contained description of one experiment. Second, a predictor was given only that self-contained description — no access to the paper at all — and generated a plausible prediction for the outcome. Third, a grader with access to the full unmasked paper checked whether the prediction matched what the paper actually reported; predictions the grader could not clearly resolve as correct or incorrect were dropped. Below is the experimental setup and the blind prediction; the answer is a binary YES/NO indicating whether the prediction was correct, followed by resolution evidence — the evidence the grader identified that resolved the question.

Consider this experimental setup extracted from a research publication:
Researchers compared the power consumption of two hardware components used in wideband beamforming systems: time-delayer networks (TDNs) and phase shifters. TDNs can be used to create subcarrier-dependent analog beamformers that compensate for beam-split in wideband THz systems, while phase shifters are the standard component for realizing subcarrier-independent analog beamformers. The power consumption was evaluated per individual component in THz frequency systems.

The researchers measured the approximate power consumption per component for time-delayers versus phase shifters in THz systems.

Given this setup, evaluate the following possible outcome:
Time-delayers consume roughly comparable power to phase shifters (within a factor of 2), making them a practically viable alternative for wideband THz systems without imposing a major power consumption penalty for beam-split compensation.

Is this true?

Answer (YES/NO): NO